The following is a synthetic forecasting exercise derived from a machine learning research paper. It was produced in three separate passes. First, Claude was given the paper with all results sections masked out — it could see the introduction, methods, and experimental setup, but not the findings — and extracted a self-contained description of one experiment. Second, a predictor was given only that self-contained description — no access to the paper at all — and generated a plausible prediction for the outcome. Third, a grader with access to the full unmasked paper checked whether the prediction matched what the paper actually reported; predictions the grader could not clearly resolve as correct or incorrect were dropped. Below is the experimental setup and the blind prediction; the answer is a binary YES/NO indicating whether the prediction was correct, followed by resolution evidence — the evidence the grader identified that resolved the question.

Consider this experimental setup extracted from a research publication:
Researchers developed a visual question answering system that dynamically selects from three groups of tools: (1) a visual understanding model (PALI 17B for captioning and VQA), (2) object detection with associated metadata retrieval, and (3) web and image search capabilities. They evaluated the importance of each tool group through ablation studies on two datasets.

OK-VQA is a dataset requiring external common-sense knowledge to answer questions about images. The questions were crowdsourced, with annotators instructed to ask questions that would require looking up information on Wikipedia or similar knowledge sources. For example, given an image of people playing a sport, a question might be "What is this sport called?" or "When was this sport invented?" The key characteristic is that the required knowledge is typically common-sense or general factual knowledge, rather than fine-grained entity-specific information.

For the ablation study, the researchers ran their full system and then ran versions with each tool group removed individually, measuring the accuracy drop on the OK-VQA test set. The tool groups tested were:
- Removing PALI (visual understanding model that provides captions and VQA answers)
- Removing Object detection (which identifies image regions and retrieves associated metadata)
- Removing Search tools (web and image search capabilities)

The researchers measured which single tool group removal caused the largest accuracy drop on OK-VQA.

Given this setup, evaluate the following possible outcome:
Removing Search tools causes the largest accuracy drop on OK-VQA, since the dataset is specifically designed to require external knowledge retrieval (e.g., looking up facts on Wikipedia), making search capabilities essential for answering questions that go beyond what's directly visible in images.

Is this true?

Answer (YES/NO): NO